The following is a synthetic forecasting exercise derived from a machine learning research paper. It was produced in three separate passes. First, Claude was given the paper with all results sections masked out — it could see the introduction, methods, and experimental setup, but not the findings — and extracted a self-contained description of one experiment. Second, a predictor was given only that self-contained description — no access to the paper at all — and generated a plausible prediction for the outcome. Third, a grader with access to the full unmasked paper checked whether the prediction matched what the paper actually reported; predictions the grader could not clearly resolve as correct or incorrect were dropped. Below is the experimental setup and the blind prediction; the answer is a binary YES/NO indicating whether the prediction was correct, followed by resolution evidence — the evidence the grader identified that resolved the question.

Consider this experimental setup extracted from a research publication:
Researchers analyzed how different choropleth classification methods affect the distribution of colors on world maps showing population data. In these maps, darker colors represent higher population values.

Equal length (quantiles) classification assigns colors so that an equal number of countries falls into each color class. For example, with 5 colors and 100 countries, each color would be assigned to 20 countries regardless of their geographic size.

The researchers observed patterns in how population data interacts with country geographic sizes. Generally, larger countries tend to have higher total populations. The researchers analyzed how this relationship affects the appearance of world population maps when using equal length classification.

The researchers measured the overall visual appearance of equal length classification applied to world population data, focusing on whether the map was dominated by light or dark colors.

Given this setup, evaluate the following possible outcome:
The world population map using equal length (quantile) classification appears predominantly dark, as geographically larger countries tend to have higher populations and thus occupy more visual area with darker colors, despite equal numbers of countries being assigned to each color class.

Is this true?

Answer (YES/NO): YES